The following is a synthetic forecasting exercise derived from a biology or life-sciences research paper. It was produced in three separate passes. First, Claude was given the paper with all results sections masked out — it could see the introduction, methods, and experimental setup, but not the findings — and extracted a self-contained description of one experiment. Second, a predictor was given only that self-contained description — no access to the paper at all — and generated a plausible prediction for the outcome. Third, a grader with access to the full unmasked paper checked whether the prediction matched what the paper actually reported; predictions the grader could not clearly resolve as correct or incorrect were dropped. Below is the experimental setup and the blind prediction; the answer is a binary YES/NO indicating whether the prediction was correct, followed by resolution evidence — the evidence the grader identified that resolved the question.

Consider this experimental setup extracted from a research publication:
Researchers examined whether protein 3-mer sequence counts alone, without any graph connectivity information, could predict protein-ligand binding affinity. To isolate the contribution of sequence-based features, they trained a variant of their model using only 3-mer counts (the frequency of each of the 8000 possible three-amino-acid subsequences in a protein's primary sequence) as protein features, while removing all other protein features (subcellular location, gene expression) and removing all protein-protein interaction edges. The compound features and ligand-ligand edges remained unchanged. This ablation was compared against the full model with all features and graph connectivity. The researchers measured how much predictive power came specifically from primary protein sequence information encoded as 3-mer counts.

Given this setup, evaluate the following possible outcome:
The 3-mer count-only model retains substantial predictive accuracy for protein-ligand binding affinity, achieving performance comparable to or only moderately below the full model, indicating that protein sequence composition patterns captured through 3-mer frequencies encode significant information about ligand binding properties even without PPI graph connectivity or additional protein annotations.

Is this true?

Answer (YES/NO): YES